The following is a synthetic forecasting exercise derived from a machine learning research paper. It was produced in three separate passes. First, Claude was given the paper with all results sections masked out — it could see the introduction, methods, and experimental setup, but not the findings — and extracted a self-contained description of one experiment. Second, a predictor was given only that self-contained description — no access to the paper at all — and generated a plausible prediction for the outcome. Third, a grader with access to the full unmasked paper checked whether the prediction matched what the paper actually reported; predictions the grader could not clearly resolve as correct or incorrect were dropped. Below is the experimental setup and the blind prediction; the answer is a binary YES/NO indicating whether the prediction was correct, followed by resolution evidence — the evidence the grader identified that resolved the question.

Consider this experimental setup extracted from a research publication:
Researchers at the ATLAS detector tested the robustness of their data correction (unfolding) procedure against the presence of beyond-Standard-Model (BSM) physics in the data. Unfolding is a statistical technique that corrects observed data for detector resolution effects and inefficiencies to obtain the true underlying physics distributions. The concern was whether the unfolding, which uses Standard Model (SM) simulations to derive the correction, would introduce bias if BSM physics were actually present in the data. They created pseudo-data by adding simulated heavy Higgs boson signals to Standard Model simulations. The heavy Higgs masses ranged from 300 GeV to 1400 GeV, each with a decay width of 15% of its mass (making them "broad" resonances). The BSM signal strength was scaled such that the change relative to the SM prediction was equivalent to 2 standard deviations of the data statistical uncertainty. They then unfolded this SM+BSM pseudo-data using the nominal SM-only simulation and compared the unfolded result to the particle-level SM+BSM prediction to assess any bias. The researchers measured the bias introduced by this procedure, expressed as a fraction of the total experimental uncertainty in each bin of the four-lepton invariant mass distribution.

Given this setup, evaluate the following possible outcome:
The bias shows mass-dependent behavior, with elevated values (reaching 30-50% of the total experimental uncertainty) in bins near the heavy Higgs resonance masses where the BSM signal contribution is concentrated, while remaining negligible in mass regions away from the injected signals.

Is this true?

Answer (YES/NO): NO